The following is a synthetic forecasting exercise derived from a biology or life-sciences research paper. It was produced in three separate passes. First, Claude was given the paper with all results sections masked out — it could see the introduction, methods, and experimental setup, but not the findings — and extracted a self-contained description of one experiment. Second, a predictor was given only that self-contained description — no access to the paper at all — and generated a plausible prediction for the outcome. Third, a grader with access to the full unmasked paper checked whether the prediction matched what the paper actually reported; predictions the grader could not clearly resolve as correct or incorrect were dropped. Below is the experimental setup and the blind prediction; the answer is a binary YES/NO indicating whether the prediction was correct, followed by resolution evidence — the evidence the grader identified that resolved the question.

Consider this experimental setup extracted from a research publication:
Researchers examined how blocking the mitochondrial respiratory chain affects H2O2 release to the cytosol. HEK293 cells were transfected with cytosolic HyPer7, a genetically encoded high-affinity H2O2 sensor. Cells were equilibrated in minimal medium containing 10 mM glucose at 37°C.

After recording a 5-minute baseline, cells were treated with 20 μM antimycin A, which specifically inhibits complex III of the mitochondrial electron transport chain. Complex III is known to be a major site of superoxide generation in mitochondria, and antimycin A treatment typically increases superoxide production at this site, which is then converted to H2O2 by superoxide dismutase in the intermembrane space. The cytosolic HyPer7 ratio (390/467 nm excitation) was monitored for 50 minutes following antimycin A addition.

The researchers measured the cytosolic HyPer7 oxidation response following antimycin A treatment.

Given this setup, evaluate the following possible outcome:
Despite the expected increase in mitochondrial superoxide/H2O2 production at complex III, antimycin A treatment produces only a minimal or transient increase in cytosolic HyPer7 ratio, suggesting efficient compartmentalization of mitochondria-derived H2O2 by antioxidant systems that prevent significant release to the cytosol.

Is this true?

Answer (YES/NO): YES